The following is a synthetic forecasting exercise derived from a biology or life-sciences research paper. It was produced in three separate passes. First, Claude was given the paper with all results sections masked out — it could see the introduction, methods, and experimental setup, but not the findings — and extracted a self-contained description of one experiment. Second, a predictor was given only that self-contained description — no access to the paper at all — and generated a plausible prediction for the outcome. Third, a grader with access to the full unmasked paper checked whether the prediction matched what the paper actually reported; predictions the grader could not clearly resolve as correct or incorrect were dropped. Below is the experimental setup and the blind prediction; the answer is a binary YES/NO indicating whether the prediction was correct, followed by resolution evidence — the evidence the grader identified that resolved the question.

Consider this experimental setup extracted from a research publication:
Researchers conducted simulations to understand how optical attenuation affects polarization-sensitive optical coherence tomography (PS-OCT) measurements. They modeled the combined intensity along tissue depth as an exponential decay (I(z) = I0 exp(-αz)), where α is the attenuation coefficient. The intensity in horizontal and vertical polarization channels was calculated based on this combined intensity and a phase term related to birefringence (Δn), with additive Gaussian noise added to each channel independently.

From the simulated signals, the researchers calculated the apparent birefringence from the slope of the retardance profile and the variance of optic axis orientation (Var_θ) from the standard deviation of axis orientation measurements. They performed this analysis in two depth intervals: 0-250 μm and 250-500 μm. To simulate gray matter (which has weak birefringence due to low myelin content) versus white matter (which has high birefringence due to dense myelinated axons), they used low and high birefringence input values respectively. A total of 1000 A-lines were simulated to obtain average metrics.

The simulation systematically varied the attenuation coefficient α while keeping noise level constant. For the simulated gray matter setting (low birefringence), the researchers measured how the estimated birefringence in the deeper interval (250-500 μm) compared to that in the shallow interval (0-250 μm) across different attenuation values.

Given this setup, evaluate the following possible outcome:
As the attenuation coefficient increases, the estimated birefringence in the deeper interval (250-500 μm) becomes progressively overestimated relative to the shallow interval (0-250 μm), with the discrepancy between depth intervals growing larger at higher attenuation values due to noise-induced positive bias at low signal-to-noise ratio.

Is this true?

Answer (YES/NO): NO